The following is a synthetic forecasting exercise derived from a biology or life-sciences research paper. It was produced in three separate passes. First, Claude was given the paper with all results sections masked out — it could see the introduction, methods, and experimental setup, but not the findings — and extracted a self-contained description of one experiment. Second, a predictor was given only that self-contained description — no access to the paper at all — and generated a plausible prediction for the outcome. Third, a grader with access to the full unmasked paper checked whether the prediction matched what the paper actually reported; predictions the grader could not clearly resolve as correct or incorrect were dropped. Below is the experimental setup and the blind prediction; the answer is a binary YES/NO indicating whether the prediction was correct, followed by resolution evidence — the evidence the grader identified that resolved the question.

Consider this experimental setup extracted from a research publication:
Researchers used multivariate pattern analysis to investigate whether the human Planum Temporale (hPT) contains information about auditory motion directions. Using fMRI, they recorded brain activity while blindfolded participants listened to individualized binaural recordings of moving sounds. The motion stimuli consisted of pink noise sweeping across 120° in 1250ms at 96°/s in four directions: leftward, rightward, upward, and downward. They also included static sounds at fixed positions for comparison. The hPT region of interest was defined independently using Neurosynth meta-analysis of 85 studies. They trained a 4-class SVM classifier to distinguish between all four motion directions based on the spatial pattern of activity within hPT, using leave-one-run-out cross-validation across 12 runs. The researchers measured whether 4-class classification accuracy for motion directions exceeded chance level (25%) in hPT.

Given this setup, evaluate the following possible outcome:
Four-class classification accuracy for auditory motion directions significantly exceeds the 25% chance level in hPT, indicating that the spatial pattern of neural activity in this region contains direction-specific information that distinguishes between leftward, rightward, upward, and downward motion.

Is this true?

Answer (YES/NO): YES